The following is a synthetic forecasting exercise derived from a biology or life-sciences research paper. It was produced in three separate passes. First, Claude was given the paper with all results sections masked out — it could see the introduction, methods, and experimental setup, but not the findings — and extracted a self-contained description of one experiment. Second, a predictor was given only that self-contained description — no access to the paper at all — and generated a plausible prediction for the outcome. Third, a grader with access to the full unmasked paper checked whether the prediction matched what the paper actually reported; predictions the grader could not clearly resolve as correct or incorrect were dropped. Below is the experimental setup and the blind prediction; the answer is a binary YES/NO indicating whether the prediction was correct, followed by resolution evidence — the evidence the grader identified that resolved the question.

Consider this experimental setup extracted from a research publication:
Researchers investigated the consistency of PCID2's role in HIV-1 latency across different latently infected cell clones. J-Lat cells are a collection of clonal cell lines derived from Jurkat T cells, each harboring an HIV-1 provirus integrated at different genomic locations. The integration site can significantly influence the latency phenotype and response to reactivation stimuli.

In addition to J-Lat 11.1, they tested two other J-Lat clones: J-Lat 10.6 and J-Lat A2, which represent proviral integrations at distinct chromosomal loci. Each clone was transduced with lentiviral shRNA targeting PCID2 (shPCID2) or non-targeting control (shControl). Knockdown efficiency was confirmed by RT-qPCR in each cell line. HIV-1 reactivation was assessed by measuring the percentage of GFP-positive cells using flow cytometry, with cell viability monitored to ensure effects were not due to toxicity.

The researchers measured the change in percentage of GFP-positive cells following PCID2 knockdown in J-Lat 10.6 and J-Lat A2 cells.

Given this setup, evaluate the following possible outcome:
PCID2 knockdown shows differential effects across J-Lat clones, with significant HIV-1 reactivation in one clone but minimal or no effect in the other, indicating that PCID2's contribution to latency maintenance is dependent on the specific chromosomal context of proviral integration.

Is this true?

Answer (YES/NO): NO